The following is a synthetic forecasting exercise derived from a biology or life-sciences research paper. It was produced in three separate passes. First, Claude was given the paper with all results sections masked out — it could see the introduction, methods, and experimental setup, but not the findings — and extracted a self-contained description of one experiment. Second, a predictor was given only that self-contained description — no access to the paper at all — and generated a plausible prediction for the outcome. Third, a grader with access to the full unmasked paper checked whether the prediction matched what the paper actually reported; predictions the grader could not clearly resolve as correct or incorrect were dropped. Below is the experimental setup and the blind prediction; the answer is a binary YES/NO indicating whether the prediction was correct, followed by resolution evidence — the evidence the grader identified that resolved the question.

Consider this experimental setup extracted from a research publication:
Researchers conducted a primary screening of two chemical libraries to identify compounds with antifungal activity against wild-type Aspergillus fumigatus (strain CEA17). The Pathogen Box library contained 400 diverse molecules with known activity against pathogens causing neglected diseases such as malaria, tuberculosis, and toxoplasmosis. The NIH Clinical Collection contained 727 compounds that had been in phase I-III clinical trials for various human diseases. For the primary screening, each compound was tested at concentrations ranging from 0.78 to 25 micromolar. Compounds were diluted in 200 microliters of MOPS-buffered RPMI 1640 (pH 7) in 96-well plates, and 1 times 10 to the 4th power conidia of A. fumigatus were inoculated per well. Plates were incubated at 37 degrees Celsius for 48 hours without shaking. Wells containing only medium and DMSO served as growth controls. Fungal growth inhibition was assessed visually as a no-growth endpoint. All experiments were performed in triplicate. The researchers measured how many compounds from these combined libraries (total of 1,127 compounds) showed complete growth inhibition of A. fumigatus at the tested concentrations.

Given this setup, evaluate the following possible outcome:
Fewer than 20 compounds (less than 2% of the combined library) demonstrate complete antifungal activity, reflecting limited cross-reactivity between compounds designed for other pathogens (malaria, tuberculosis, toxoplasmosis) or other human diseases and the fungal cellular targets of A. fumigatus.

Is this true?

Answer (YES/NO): YES